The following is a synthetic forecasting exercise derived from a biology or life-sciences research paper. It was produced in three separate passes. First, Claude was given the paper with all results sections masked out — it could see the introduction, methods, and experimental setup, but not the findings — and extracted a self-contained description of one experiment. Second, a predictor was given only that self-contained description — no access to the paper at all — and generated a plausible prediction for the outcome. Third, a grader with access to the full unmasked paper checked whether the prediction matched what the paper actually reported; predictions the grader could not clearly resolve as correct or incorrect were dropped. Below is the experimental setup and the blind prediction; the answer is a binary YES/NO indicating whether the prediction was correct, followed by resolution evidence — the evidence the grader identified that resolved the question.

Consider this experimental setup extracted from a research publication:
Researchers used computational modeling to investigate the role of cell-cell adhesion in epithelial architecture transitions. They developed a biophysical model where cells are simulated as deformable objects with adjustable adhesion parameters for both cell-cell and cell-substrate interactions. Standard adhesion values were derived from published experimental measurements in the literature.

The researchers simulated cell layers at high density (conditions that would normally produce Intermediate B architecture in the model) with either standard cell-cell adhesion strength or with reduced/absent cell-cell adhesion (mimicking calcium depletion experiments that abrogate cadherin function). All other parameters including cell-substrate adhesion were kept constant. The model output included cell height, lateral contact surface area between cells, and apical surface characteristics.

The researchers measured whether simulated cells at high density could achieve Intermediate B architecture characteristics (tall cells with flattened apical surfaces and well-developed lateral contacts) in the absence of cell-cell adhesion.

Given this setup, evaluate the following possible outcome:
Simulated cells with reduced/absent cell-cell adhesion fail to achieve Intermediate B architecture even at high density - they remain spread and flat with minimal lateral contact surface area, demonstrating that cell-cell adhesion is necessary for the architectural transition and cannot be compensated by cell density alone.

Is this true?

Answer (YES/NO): NO